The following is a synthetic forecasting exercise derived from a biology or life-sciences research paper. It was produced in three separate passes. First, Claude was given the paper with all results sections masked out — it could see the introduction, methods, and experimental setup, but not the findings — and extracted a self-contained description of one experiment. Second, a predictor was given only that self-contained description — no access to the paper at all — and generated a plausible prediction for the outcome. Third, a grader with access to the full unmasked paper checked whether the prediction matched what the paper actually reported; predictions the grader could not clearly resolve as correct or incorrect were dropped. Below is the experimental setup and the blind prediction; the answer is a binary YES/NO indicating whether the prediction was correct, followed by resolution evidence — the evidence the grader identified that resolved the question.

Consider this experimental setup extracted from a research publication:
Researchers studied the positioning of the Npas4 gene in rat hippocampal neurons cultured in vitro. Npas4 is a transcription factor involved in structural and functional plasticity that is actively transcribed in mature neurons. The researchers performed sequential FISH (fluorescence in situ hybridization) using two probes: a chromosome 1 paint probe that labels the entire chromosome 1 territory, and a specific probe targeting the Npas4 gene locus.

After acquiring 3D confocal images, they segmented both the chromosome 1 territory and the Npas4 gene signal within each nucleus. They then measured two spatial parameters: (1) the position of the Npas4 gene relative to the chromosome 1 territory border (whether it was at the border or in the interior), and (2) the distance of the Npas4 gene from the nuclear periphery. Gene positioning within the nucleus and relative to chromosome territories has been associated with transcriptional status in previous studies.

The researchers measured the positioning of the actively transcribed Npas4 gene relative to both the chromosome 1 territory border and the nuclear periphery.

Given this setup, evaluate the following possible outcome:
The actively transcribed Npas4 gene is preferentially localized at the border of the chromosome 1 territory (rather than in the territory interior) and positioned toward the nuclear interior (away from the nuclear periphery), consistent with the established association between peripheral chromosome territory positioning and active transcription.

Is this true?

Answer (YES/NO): YES